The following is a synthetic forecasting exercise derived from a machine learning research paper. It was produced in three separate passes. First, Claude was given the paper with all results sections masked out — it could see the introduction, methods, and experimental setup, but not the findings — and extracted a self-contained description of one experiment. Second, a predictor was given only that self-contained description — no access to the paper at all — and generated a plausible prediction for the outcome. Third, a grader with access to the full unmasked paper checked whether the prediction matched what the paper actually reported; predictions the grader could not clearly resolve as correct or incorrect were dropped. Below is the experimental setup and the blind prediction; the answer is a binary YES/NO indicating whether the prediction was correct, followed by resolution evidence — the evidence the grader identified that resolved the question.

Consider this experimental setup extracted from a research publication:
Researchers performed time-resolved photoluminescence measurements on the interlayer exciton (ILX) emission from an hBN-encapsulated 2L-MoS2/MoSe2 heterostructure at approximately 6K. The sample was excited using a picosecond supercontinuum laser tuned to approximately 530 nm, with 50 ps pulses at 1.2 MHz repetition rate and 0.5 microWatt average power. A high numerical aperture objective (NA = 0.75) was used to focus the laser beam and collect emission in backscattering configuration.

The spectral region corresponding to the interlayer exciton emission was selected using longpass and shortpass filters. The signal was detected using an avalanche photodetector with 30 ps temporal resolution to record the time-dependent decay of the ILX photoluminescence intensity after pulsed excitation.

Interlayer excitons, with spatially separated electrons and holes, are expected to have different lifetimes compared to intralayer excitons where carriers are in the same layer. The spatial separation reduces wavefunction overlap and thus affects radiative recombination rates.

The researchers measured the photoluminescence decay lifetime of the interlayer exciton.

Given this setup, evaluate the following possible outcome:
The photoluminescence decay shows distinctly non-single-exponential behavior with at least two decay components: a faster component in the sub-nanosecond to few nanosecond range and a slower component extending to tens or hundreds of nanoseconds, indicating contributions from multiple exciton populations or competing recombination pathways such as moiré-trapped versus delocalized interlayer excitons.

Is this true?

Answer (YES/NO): NO